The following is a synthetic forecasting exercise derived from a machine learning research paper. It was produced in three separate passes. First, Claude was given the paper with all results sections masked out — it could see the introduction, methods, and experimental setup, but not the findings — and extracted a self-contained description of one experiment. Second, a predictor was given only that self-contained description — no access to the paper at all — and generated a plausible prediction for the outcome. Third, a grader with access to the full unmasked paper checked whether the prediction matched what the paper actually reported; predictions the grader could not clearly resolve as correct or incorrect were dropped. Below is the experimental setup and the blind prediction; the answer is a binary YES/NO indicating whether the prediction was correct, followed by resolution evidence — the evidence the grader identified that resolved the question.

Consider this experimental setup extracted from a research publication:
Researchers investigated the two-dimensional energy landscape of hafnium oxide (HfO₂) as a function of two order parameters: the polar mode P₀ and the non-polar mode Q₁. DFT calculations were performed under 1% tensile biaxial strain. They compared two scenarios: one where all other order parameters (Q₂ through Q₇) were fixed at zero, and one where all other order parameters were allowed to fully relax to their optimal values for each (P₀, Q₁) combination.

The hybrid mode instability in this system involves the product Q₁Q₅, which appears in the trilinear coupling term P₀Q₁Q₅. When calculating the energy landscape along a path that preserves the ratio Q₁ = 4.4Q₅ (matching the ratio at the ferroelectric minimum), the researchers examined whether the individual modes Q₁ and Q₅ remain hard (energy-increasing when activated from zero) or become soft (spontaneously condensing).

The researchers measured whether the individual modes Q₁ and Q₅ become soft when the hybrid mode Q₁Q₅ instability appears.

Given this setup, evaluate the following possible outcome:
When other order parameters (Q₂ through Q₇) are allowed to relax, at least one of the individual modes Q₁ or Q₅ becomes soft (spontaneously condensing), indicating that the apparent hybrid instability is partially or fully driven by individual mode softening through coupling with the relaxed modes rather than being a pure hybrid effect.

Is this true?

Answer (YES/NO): NO